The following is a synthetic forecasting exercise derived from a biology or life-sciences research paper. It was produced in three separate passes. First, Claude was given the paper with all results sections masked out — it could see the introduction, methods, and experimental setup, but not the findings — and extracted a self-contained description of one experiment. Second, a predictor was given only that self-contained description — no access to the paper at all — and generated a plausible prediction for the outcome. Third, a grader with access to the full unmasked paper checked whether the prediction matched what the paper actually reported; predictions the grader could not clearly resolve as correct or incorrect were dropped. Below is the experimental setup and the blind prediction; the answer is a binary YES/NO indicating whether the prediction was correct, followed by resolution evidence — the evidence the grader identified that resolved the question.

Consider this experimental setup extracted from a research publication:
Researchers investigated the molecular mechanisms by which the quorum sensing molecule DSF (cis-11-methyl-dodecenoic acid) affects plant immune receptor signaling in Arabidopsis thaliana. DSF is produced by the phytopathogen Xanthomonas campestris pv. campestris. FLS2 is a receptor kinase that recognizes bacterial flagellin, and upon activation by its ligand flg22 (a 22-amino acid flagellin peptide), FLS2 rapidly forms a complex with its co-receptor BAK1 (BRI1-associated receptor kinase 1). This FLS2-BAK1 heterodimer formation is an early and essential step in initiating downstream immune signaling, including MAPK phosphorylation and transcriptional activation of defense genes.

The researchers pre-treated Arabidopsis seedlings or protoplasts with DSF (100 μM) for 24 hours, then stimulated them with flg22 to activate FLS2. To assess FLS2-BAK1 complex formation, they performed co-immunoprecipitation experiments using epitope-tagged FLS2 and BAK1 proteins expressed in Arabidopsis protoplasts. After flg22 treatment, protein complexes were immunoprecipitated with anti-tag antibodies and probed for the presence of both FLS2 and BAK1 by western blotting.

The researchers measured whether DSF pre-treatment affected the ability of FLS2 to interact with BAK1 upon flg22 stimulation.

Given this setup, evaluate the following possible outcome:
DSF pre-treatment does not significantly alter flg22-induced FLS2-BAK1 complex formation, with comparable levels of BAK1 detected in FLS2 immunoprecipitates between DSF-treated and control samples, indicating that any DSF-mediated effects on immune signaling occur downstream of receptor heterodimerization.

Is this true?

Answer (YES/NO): YES